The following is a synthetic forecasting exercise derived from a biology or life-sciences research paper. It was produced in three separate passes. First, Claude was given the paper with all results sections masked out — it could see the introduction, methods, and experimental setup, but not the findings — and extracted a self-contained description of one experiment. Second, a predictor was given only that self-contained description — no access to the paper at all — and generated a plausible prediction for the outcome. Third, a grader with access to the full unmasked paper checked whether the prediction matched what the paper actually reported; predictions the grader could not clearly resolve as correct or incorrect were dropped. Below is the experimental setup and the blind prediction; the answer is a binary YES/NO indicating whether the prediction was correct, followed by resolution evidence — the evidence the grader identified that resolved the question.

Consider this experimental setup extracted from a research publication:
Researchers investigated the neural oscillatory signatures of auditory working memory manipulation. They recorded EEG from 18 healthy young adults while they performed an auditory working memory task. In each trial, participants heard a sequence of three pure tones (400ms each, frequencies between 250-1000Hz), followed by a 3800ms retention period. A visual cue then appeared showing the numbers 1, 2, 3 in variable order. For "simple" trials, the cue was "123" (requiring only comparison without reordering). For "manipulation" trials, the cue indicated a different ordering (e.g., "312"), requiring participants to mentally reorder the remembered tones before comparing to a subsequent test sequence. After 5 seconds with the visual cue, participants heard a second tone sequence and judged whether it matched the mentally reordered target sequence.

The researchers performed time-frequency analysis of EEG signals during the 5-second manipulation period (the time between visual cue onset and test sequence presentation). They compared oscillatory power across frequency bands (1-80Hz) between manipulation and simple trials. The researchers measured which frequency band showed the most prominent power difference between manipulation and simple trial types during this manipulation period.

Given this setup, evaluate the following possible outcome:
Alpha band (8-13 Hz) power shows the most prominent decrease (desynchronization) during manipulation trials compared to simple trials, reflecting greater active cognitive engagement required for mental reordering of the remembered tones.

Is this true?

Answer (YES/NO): NO